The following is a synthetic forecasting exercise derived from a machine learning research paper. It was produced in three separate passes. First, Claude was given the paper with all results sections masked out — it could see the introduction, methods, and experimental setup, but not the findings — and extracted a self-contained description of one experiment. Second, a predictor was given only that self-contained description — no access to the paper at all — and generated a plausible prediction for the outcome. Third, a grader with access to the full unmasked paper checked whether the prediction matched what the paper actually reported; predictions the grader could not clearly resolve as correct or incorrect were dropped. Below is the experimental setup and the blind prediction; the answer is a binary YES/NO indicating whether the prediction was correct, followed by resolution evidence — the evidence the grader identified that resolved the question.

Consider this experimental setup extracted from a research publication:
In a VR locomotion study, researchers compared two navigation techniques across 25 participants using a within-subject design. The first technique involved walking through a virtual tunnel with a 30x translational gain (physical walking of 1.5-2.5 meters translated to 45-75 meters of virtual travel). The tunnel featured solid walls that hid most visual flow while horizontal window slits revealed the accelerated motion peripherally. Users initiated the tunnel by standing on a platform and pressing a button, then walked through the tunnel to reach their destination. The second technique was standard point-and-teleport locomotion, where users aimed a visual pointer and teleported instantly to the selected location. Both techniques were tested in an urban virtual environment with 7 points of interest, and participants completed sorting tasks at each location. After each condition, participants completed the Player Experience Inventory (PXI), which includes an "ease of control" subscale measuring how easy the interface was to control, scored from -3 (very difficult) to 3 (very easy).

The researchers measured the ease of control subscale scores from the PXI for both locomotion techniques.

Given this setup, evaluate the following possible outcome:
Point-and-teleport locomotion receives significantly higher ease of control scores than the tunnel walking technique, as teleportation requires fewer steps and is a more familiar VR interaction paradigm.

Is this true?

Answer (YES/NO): NO